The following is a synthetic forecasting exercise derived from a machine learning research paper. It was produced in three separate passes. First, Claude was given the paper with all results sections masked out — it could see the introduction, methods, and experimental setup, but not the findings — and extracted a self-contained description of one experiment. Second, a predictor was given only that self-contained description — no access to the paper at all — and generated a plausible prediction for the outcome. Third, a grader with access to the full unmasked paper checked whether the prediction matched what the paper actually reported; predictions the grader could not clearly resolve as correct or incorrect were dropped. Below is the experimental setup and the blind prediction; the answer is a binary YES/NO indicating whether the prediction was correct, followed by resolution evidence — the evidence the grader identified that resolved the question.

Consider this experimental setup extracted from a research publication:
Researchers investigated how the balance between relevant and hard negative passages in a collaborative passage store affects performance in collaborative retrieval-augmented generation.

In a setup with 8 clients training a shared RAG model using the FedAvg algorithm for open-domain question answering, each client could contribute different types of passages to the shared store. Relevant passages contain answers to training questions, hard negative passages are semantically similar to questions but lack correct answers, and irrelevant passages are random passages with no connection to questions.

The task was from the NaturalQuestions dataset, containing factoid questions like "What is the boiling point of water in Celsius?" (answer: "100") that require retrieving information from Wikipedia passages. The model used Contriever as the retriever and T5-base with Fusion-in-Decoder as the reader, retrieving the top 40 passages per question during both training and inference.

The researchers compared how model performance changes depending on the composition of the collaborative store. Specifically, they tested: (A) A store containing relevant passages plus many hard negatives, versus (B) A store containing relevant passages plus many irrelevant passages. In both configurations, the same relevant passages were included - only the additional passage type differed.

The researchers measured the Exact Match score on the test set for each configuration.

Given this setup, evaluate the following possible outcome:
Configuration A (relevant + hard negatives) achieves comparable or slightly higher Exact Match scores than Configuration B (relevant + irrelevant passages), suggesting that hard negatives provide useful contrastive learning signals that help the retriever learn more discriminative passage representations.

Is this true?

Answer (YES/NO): NO